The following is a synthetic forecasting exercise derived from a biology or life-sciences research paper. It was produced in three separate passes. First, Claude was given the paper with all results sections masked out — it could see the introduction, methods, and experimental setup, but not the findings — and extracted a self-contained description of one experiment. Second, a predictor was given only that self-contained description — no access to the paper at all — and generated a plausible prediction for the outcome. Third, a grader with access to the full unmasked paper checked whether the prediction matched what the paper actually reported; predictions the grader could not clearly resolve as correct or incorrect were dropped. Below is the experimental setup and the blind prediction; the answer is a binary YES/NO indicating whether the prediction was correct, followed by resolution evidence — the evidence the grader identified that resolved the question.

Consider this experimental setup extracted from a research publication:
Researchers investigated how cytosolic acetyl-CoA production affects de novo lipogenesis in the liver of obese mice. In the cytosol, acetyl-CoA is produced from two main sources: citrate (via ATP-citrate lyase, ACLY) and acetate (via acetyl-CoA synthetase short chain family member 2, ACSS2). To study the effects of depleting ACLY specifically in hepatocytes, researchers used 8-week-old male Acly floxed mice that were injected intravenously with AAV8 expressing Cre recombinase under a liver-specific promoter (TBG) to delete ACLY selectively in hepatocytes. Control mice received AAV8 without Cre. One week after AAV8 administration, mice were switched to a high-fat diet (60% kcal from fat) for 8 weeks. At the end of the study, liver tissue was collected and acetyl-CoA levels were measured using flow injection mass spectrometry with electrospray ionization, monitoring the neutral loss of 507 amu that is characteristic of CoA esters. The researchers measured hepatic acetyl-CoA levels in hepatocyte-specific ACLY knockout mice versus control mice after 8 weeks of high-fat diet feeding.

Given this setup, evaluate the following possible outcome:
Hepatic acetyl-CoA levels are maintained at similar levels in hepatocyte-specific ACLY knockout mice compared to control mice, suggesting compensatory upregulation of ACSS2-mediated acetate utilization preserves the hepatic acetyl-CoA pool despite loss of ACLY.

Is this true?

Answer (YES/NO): NO